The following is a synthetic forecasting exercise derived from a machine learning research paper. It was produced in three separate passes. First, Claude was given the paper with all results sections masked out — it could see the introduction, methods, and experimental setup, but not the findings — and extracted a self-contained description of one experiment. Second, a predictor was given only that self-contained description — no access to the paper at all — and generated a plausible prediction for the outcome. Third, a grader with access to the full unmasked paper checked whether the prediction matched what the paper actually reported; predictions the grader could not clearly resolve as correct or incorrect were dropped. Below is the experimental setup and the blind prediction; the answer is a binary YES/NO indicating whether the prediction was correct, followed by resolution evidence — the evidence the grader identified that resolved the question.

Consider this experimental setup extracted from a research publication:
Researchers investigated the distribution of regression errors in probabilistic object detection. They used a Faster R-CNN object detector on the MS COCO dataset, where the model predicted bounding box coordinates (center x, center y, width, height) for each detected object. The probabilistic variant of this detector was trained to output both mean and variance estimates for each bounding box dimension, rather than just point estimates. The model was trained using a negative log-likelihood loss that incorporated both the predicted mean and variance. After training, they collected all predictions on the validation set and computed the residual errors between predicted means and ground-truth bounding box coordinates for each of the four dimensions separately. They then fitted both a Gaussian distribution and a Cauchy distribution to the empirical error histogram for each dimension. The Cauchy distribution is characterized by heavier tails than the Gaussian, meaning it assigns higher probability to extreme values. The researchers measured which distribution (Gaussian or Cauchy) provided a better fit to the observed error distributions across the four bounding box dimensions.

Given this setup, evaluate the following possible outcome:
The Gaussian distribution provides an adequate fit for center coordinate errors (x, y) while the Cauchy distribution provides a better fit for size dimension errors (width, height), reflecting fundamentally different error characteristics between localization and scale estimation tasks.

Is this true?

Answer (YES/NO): NO